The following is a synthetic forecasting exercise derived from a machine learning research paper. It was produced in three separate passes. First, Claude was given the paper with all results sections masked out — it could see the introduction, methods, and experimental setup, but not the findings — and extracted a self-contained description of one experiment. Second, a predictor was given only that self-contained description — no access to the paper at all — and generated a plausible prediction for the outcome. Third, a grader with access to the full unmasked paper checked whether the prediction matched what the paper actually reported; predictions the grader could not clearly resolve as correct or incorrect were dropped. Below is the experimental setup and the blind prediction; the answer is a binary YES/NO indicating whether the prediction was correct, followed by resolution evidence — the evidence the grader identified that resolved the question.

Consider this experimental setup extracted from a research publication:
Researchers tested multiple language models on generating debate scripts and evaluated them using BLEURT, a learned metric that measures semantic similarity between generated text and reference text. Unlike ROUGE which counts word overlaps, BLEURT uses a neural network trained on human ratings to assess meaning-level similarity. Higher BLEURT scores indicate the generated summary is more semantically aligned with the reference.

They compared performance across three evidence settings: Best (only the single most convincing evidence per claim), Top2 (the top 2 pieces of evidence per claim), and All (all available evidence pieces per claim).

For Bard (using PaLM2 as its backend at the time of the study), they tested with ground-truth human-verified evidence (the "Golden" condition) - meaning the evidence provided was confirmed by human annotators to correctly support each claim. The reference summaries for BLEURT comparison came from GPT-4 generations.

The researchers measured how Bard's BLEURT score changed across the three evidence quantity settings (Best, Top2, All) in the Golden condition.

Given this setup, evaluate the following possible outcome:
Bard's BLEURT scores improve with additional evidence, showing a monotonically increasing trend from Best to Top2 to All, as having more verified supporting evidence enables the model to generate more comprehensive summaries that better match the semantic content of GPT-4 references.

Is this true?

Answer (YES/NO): YES